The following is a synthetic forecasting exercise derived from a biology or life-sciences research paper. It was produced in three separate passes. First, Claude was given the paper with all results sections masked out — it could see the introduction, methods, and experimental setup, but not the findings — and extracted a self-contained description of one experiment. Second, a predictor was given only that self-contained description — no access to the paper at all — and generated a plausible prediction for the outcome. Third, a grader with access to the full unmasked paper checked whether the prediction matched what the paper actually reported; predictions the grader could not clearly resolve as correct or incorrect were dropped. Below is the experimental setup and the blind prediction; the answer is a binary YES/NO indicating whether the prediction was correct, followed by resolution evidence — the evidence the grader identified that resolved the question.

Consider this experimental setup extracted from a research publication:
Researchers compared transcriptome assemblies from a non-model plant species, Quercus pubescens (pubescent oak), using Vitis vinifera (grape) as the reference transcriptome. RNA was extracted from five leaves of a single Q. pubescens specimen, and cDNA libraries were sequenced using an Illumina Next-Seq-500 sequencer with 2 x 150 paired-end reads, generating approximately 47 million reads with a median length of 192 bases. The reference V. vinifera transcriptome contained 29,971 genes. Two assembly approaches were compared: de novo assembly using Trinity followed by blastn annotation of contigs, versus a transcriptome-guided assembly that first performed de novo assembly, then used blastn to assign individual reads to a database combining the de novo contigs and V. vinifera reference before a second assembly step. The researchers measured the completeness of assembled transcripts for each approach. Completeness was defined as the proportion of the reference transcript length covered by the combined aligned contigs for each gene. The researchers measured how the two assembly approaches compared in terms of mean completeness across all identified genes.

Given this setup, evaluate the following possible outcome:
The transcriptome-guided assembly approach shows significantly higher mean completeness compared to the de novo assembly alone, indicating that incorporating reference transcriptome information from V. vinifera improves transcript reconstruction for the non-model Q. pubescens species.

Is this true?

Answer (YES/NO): NO